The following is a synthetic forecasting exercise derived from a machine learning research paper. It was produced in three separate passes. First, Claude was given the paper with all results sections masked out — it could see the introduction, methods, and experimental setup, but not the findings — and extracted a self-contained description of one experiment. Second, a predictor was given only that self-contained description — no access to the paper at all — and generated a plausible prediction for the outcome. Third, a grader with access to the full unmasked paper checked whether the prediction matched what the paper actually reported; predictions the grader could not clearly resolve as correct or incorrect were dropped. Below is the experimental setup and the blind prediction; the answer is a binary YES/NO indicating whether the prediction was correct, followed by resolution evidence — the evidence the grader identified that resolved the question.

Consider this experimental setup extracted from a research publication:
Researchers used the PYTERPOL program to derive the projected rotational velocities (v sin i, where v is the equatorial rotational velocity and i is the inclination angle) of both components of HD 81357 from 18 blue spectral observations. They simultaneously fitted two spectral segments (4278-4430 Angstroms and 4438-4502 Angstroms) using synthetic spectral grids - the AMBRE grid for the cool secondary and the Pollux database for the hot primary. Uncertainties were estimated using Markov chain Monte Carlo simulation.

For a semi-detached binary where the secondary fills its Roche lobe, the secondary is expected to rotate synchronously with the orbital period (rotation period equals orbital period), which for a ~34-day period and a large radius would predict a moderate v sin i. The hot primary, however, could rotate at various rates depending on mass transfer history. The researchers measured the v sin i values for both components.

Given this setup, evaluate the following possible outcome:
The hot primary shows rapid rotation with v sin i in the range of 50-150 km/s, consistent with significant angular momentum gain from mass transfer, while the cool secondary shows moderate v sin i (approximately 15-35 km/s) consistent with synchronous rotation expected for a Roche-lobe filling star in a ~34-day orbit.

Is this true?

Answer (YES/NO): NO